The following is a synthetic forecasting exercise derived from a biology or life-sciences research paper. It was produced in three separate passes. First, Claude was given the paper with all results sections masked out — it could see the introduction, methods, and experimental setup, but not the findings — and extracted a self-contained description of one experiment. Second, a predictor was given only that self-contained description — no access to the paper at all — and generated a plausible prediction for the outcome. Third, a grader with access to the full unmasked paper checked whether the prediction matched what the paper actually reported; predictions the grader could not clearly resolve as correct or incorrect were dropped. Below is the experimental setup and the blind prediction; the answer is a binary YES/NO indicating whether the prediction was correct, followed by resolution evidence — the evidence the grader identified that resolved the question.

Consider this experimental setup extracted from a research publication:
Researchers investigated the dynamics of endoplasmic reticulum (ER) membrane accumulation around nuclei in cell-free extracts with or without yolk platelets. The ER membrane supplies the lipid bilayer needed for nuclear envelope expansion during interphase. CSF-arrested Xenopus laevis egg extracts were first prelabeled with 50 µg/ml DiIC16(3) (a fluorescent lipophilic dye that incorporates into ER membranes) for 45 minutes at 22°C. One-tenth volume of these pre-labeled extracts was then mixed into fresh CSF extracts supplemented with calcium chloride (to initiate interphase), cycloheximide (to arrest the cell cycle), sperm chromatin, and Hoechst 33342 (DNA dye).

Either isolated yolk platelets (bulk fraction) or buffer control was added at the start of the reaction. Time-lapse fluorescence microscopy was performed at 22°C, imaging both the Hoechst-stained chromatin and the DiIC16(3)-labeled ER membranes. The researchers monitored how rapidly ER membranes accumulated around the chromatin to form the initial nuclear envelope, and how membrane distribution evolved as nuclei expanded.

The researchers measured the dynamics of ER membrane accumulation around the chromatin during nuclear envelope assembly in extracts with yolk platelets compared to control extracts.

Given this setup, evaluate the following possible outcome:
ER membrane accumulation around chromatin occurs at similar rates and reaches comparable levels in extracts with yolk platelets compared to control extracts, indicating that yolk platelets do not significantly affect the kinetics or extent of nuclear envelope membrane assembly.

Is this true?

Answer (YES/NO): NO